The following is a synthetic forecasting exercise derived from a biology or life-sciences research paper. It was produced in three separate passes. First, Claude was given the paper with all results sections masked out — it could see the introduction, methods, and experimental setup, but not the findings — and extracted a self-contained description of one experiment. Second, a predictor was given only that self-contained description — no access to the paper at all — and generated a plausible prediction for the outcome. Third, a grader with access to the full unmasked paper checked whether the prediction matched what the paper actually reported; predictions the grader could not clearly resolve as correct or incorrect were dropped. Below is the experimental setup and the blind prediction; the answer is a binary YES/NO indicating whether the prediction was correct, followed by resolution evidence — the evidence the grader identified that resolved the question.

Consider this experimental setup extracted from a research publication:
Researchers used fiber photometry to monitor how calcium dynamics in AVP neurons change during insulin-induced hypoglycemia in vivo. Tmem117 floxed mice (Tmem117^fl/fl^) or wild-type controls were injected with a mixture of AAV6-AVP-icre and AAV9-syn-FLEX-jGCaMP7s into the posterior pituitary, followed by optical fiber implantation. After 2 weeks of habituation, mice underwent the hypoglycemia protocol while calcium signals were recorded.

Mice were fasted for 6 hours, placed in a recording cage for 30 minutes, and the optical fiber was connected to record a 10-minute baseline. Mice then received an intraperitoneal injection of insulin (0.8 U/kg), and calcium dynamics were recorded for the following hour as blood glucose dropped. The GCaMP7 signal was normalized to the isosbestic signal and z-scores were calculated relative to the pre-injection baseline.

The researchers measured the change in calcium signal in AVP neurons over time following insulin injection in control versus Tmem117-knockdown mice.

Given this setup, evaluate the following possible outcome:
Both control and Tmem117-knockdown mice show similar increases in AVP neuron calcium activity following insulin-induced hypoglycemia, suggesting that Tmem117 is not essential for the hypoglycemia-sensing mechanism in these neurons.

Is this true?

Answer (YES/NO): NO